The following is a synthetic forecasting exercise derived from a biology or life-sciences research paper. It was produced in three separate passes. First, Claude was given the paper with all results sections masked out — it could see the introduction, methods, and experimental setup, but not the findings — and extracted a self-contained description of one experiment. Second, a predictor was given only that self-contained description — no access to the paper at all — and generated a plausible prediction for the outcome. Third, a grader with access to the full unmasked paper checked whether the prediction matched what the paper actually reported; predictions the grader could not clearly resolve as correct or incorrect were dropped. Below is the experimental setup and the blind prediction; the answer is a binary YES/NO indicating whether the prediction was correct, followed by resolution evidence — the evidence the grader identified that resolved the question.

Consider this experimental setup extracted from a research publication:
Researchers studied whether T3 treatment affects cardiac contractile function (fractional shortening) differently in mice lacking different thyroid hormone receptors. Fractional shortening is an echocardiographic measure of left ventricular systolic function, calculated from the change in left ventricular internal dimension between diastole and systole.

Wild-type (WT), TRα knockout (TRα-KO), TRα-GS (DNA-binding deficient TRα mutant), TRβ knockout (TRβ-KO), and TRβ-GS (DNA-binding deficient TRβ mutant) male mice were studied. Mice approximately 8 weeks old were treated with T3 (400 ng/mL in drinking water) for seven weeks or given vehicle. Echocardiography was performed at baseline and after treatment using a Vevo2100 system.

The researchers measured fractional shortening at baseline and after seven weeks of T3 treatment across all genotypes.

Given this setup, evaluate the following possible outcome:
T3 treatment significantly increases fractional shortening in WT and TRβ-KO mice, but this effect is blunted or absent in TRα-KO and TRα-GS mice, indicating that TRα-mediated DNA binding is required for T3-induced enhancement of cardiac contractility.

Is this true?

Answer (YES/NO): NO